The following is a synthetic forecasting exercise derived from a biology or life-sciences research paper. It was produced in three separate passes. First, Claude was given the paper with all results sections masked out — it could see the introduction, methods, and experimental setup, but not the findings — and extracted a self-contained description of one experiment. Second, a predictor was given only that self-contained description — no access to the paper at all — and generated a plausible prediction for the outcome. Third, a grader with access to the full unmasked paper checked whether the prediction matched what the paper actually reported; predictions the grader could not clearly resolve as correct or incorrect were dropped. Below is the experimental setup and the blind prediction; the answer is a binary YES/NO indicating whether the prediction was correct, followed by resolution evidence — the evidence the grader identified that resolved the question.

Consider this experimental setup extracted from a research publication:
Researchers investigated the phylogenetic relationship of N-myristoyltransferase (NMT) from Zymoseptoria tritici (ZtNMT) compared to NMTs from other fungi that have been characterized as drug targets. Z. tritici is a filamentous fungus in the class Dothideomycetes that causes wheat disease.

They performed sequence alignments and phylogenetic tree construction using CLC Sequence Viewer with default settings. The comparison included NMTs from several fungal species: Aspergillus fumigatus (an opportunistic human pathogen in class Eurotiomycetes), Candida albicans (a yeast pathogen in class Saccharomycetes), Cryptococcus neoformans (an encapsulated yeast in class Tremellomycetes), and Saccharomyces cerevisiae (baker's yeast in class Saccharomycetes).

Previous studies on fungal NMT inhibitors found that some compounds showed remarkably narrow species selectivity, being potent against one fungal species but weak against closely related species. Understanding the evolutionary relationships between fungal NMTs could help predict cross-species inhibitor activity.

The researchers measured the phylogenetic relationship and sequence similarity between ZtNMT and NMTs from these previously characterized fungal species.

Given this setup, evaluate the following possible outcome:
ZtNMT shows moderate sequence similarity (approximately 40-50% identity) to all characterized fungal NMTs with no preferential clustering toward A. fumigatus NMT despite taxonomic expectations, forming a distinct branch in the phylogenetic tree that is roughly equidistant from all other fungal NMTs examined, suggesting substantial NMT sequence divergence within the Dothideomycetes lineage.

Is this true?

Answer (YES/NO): NO